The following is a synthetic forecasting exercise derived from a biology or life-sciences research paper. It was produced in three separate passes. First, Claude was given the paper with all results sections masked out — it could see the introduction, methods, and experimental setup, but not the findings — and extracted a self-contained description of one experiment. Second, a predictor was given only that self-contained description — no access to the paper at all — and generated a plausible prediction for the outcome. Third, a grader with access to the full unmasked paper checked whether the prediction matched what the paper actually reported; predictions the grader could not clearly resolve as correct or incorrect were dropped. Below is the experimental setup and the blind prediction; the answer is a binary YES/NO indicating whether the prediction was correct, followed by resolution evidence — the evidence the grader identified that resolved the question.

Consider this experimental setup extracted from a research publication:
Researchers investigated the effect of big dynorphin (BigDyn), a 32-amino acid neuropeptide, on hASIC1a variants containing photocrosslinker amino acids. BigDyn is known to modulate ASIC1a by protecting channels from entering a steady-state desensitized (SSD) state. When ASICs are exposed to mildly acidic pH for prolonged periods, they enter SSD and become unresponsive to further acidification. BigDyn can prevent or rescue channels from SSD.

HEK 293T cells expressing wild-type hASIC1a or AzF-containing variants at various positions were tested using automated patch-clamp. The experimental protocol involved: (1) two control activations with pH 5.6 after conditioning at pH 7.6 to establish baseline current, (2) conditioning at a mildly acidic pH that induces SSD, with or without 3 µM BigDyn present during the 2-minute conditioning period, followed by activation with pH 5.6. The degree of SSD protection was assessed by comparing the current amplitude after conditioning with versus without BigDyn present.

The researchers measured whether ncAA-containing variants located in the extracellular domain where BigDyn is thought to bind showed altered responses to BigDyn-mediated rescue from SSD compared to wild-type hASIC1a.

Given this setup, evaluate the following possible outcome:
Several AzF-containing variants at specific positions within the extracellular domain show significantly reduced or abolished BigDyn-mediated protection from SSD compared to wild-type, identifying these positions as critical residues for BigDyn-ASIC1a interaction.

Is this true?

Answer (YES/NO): NO